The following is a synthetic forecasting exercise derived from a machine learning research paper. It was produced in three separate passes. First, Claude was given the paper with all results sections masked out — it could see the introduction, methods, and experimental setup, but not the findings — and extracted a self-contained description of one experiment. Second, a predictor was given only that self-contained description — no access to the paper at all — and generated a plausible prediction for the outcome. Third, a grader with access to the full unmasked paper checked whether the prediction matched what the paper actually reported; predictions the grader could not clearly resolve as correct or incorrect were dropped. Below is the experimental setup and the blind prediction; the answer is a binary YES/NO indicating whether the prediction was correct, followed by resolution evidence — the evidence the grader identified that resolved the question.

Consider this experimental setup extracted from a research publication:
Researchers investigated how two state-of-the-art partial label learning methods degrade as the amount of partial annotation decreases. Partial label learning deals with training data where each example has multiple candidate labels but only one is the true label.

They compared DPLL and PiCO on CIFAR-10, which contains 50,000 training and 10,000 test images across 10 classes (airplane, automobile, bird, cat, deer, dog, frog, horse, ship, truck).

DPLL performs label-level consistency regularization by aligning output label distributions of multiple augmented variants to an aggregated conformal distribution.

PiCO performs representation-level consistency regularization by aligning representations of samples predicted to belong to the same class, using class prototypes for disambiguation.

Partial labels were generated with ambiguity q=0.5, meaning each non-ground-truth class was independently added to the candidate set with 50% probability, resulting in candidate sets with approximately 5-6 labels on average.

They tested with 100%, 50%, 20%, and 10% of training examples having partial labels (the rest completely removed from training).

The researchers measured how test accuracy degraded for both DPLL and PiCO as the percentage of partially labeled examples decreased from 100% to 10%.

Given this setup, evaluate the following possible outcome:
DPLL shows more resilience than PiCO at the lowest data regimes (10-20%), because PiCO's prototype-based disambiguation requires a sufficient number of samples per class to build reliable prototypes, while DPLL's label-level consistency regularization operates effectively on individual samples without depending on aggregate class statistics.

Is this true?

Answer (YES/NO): YES